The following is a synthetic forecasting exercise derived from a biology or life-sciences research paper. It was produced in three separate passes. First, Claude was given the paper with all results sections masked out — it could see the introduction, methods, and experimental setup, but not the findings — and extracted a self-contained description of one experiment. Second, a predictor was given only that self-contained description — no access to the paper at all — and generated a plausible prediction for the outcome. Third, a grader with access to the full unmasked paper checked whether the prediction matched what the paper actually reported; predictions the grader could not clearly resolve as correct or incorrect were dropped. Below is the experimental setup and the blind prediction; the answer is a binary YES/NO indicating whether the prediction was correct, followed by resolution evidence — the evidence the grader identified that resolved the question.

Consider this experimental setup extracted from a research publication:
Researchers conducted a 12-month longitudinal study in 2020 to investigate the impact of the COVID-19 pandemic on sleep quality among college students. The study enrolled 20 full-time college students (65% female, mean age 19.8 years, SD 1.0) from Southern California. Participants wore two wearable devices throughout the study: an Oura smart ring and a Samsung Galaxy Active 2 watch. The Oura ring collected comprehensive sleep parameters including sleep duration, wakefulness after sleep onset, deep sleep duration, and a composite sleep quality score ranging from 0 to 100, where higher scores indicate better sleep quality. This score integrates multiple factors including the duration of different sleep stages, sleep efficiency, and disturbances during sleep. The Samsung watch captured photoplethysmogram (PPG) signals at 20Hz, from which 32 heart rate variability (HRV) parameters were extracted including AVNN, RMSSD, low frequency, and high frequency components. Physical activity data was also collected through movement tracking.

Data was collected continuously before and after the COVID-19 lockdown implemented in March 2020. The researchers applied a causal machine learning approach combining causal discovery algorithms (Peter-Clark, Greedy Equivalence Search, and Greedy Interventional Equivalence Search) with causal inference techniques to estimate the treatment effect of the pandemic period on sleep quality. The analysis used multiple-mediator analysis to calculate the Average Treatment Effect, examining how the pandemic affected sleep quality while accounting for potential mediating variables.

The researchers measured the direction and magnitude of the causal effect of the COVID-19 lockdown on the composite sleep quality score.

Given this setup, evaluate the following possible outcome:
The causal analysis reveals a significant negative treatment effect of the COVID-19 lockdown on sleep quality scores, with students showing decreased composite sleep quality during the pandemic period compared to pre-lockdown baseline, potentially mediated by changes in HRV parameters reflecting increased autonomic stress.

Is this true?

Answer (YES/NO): YES